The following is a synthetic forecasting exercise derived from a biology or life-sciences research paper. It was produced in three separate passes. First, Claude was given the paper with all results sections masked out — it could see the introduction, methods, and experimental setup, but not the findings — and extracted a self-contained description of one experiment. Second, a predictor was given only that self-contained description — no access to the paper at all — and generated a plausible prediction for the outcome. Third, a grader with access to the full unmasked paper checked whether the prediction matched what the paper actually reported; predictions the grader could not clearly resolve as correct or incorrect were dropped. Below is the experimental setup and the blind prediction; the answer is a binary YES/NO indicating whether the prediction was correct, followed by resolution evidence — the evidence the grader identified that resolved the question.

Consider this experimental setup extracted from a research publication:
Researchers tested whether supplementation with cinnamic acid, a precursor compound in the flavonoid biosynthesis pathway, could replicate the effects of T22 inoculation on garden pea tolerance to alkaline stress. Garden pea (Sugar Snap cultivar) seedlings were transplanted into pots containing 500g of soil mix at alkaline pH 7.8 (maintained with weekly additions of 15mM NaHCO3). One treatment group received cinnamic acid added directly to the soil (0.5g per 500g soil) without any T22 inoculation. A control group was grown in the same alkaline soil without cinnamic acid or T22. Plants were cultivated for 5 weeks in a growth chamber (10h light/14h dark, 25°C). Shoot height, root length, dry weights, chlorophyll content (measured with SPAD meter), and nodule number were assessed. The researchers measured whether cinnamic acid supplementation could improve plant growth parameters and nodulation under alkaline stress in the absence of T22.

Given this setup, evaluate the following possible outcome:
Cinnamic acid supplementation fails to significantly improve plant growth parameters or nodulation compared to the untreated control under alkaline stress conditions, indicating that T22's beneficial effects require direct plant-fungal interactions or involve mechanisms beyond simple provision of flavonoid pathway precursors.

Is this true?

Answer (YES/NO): NO